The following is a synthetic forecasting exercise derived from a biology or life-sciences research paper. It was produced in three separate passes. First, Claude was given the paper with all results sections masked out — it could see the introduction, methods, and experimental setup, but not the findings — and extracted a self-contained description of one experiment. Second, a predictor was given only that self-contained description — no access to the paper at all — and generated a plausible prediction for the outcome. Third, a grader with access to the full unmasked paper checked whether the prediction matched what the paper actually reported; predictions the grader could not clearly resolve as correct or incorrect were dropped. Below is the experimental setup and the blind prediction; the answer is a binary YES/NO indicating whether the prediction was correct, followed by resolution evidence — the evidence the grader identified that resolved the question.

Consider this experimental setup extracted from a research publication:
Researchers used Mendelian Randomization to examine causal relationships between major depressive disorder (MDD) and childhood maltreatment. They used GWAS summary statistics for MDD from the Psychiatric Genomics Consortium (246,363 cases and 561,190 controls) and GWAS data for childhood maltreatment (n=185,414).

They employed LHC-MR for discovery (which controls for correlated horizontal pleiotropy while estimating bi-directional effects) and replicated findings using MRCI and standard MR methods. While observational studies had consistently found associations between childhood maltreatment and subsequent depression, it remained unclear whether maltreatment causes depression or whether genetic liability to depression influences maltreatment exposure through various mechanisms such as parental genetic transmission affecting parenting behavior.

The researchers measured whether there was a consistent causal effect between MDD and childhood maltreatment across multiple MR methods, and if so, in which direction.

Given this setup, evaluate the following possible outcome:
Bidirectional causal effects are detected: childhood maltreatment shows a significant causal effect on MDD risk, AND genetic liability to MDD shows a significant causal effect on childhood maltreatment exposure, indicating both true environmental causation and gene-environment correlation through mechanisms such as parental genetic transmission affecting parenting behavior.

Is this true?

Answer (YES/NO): NO